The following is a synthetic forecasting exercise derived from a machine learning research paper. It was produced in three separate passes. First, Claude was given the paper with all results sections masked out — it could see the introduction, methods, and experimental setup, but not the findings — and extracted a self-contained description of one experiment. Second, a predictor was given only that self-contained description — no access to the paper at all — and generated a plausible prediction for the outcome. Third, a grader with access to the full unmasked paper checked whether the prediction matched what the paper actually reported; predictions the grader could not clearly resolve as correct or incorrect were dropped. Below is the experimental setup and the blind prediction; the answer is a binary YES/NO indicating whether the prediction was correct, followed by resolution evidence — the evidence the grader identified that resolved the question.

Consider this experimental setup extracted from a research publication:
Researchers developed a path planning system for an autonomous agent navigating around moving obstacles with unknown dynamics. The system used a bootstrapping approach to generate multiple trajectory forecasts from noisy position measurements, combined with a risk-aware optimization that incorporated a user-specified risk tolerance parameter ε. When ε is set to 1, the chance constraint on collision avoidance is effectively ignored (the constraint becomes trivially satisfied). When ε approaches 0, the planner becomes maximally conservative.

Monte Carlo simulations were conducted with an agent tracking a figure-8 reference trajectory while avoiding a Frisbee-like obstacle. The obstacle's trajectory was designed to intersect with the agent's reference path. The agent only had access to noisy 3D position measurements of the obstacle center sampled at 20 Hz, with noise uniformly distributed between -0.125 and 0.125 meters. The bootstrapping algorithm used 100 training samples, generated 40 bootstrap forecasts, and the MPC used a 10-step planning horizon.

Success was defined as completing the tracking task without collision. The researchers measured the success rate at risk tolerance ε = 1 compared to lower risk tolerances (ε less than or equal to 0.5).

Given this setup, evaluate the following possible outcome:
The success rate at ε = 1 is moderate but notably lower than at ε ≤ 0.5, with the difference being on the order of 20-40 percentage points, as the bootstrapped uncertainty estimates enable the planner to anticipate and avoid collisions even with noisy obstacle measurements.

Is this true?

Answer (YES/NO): NO